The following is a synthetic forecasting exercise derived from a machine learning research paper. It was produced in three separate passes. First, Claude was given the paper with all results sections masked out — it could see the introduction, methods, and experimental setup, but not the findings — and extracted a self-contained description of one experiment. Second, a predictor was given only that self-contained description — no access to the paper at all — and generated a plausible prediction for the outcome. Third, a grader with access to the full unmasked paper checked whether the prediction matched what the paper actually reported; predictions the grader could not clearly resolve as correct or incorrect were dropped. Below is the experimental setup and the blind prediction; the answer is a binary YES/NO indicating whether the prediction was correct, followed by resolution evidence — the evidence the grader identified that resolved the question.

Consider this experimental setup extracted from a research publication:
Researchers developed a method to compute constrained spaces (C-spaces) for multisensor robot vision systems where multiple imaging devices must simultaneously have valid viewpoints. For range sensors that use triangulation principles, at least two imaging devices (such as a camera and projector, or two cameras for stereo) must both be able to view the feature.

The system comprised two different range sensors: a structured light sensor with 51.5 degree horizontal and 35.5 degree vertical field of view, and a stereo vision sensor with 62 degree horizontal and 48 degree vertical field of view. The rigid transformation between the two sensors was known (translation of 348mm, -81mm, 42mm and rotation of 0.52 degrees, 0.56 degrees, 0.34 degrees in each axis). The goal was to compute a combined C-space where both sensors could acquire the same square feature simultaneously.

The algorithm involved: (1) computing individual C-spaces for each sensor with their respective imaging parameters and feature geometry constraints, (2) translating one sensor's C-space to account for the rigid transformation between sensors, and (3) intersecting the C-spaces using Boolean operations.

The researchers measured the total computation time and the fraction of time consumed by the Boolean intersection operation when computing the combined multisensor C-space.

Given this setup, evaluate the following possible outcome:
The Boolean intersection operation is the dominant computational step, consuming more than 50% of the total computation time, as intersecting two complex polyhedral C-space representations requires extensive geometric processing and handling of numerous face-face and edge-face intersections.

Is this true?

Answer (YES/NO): NO